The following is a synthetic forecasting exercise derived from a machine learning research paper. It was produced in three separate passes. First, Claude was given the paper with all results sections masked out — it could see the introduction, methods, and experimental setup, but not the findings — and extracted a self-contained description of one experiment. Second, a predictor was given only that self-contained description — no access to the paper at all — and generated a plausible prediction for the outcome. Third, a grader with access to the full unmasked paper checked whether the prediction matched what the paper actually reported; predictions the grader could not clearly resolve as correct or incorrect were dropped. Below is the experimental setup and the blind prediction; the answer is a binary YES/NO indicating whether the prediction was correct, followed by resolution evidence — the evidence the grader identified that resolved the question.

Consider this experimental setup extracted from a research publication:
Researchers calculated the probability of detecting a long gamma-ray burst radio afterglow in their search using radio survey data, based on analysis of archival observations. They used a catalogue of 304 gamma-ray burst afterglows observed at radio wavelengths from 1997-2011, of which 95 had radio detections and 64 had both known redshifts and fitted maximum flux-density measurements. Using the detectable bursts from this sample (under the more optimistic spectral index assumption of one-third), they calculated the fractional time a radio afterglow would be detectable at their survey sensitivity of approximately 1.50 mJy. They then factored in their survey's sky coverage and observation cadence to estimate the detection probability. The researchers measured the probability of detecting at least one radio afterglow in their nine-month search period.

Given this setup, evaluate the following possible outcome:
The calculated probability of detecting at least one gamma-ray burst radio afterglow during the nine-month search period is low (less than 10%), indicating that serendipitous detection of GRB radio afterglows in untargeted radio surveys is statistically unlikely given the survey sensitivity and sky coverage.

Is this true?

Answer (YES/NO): YES